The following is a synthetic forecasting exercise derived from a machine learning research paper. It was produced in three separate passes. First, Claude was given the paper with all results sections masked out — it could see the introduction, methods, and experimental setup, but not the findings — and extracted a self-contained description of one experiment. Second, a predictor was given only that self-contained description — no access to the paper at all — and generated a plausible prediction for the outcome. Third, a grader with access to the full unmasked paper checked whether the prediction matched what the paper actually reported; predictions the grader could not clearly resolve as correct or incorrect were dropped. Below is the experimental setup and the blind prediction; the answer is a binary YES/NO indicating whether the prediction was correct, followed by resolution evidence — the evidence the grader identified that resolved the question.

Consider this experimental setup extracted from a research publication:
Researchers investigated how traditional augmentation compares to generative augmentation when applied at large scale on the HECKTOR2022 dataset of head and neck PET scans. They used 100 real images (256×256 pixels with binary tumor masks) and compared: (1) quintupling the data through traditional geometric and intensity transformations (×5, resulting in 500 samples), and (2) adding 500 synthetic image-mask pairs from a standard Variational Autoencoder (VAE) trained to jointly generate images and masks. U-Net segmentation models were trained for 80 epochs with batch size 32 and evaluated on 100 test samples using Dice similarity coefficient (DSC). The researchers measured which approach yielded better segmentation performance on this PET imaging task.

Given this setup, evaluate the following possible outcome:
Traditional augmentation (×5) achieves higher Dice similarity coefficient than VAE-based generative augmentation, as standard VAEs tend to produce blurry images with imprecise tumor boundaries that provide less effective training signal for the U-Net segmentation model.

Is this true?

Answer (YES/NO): NO